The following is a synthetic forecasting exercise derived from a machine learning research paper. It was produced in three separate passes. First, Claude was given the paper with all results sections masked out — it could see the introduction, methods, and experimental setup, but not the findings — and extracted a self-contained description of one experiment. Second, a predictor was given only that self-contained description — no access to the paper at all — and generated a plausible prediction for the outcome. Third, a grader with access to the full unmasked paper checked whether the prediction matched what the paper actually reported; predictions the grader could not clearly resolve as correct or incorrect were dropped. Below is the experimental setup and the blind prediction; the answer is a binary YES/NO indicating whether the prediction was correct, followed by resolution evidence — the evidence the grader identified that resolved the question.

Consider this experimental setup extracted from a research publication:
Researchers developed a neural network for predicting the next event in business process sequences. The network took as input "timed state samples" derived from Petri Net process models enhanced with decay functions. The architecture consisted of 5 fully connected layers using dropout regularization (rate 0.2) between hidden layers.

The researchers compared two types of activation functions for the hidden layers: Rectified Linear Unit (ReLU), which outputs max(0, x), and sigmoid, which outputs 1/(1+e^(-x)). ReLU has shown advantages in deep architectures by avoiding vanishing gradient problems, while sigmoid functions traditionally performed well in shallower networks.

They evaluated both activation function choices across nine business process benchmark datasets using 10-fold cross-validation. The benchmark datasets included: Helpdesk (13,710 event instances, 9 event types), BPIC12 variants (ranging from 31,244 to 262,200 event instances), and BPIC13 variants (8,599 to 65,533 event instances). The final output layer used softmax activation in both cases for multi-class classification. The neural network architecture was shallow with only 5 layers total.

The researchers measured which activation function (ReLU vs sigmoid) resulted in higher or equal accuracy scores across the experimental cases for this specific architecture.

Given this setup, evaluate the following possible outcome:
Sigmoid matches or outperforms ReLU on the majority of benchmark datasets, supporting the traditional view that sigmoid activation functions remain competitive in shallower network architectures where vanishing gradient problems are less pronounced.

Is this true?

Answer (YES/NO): NO